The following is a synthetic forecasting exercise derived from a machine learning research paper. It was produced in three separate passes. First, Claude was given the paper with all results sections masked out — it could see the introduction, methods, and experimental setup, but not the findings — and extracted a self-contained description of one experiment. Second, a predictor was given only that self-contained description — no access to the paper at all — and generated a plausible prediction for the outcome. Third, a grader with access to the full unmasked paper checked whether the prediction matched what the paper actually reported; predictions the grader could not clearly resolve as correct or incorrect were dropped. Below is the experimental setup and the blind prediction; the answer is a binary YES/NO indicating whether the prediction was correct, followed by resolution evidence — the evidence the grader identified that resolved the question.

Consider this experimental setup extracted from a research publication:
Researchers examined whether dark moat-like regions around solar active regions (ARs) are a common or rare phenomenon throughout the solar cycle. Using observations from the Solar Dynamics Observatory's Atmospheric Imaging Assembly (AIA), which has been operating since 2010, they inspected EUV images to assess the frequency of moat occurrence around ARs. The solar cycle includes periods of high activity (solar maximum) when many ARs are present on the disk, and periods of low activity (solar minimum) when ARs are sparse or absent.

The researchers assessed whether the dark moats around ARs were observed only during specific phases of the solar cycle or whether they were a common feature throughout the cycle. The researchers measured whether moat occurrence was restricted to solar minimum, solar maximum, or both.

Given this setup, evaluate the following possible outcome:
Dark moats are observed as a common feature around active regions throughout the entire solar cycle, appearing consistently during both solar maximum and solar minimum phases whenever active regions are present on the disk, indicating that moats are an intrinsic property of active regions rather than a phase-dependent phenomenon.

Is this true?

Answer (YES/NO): YES